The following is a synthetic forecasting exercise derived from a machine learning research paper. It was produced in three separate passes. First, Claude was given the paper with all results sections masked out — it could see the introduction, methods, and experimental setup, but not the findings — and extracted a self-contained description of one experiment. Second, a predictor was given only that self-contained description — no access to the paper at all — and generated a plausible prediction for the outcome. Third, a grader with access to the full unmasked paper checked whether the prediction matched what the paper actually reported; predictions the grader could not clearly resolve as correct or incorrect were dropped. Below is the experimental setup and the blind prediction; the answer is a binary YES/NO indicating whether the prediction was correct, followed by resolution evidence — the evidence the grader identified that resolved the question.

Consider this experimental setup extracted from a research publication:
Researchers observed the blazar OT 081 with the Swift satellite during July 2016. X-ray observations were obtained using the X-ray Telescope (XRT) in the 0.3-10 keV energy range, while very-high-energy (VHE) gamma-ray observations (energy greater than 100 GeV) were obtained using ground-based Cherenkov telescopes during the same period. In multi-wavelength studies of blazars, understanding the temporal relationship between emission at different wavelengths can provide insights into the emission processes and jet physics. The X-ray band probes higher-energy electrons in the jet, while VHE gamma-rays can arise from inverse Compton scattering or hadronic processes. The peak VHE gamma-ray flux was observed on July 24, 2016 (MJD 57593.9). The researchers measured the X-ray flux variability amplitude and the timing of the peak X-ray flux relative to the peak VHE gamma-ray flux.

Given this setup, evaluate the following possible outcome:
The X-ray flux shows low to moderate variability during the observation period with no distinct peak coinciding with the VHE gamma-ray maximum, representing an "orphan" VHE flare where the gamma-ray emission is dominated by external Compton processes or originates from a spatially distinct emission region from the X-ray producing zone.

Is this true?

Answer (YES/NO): NO